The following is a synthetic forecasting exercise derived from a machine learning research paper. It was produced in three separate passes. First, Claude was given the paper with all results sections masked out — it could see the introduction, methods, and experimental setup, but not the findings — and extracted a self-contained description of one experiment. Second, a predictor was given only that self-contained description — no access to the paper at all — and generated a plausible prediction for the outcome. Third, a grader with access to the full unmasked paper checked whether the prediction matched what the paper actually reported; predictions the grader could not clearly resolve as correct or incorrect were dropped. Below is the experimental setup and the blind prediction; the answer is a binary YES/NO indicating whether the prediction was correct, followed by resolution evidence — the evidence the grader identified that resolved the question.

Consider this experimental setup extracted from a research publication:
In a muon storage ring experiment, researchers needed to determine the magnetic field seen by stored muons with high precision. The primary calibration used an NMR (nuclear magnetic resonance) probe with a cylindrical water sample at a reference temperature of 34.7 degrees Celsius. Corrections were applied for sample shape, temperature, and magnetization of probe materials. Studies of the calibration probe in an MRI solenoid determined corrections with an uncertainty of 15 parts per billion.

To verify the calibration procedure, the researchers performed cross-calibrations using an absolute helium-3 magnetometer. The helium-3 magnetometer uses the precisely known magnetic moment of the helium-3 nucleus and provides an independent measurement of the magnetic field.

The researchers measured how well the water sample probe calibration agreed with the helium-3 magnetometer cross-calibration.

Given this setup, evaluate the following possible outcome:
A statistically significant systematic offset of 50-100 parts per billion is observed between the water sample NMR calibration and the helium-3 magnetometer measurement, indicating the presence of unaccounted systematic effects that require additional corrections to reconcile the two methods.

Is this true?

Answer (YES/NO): NO